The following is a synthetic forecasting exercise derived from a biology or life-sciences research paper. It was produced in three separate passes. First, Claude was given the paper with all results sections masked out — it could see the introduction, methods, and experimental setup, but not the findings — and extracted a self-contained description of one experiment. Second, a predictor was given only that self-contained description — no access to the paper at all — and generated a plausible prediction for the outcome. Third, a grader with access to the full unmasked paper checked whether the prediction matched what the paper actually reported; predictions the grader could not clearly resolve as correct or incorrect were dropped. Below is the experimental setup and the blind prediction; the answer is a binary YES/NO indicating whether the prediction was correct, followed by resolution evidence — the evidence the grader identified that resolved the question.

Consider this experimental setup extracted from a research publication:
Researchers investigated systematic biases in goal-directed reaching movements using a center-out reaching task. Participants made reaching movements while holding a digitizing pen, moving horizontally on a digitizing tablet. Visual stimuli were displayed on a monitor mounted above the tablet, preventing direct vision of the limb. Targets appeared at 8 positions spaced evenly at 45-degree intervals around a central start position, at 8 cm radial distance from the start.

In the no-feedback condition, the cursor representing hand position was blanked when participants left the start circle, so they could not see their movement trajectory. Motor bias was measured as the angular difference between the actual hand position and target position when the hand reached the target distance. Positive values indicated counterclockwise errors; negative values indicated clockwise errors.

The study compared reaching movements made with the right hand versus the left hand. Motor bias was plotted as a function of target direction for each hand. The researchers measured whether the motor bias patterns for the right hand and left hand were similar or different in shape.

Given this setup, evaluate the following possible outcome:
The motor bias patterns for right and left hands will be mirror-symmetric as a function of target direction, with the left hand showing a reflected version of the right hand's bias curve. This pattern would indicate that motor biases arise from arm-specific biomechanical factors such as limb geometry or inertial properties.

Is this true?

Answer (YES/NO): NO